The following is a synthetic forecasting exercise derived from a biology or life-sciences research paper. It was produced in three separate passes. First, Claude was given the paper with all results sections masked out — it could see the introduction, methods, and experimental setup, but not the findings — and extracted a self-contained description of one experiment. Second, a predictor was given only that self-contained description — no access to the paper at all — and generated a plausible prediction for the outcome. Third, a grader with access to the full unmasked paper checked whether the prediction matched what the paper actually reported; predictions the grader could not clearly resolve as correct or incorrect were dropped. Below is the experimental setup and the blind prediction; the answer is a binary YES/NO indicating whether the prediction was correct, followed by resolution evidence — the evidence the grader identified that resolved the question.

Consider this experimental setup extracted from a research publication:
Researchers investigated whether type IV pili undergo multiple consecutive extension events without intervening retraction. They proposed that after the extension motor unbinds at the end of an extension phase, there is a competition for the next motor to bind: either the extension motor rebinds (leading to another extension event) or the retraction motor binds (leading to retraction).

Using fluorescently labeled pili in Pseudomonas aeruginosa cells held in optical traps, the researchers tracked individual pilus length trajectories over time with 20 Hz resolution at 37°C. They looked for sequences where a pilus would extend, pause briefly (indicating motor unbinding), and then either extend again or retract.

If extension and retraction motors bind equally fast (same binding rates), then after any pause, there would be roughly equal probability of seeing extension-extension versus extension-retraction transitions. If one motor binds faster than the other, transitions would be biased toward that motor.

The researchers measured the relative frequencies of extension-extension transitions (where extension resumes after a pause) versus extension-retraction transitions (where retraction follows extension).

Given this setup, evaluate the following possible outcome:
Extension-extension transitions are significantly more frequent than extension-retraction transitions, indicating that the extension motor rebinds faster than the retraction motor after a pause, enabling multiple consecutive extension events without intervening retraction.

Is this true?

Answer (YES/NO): NO